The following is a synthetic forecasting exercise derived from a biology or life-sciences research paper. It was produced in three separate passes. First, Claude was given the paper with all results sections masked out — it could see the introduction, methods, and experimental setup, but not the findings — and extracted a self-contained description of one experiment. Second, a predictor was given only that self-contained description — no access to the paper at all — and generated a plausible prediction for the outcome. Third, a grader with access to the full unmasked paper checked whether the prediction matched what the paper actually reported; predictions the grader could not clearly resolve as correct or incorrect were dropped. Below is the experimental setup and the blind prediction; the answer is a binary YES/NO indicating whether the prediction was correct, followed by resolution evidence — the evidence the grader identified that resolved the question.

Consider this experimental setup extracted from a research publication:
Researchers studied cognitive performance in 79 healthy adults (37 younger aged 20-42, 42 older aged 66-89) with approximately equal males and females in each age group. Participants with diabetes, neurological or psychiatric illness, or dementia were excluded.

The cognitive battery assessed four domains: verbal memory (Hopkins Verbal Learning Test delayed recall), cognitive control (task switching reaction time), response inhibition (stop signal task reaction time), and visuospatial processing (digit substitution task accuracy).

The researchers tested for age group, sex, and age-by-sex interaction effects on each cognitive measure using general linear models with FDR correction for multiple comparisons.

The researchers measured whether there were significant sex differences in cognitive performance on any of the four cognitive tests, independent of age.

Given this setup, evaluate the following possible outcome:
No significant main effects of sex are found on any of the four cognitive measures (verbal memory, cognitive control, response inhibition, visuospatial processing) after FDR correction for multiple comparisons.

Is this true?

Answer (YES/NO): YES